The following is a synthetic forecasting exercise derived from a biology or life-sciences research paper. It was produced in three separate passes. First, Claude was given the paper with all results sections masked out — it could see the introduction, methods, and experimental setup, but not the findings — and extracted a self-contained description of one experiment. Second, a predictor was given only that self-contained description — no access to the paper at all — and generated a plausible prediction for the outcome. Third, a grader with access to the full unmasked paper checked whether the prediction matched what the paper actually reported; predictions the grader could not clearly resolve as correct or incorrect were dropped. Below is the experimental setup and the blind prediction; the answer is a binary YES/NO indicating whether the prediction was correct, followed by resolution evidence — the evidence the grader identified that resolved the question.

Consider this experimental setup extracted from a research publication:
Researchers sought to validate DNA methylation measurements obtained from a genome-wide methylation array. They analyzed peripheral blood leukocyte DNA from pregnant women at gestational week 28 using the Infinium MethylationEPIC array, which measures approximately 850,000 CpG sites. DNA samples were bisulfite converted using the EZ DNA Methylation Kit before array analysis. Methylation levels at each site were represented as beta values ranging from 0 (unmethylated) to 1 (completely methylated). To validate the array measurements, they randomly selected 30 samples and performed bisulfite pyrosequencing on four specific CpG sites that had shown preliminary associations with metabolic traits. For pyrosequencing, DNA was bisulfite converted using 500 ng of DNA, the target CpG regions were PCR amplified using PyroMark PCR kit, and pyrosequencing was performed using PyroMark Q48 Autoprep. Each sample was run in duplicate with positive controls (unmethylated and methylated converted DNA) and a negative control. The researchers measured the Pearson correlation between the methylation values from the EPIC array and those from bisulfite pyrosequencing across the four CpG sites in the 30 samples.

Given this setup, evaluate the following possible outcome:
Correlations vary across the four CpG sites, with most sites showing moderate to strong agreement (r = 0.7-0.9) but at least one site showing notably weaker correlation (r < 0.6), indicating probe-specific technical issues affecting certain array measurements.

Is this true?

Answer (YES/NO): NO